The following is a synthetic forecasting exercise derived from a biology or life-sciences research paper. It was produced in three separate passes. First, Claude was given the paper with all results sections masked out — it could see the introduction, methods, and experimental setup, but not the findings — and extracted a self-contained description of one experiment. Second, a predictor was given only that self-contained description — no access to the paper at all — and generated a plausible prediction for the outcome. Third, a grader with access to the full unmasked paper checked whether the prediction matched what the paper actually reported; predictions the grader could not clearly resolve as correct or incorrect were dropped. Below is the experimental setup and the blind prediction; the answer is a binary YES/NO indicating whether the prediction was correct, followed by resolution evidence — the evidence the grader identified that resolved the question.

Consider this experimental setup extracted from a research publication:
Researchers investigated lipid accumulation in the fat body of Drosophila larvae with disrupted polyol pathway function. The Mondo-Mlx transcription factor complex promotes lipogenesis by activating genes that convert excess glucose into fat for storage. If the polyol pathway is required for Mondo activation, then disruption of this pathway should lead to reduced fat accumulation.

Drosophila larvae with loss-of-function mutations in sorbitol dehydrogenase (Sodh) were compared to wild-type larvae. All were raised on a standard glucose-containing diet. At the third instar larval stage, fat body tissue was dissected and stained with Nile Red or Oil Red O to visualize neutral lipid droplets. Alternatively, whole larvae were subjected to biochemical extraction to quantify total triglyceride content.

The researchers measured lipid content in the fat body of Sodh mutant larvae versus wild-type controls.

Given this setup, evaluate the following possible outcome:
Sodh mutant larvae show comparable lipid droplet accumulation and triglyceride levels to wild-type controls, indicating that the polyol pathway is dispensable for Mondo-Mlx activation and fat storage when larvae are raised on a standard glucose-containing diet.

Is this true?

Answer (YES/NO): NO